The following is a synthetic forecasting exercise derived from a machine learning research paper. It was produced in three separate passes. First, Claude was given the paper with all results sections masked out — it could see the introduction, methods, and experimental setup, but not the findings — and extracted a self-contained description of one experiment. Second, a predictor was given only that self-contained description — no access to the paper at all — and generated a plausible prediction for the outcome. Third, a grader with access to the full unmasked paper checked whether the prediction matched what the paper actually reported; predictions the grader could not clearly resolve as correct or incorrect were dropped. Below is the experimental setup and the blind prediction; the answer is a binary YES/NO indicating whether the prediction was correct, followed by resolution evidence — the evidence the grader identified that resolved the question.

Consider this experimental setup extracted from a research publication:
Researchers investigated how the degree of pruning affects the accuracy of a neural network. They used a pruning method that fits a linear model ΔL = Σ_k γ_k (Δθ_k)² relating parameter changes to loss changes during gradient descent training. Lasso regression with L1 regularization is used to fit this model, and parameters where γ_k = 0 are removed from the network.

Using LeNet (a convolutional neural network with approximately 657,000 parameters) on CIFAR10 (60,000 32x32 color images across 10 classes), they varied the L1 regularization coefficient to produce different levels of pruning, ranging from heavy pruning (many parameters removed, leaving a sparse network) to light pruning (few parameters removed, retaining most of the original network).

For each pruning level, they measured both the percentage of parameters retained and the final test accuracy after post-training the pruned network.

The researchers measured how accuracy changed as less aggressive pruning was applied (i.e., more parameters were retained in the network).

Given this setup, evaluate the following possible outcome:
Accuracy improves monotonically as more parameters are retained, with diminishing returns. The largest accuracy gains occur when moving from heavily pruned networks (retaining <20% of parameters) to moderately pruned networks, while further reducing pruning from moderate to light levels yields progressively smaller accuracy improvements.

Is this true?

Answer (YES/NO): NO